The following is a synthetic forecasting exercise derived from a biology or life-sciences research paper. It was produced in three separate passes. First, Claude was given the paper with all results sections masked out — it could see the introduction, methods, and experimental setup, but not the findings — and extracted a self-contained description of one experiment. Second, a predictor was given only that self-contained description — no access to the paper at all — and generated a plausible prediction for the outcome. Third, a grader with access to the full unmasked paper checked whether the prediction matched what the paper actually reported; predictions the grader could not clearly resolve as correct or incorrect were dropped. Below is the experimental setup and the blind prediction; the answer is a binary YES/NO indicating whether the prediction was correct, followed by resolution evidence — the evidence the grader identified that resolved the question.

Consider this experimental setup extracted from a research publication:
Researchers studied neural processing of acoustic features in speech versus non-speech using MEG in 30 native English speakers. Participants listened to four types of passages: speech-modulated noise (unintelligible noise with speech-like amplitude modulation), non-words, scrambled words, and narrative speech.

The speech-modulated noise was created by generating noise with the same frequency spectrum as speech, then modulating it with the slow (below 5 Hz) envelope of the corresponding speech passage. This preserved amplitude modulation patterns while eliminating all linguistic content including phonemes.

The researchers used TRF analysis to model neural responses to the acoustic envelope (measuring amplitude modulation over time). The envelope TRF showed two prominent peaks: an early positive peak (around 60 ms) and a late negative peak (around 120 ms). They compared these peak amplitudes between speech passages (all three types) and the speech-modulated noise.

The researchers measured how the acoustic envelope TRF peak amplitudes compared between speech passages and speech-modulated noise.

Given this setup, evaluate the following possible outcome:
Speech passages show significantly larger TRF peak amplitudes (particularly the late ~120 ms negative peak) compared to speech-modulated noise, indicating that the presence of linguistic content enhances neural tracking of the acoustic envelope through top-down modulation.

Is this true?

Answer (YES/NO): YES